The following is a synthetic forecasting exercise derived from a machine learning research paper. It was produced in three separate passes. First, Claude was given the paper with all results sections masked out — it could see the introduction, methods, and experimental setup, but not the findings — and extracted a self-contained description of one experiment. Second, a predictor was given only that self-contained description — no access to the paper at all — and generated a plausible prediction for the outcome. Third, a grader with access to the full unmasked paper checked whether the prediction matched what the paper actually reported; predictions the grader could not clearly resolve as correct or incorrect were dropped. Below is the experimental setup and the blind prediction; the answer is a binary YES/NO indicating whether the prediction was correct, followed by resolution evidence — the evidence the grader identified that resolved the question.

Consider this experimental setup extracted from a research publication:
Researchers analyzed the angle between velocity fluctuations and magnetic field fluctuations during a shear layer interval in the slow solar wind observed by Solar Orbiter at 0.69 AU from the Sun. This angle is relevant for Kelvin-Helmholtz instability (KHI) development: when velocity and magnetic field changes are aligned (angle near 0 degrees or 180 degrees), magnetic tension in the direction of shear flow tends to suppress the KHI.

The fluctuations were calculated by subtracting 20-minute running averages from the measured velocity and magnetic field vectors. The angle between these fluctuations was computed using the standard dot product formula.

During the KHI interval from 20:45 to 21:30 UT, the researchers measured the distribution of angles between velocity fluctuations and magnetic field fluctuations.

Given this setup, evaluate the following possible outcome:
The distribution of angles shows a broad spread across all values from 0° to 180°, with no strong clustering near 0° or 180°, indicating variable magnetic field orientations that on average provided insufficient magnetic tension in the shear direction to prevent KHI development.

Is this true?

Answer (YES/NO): NO